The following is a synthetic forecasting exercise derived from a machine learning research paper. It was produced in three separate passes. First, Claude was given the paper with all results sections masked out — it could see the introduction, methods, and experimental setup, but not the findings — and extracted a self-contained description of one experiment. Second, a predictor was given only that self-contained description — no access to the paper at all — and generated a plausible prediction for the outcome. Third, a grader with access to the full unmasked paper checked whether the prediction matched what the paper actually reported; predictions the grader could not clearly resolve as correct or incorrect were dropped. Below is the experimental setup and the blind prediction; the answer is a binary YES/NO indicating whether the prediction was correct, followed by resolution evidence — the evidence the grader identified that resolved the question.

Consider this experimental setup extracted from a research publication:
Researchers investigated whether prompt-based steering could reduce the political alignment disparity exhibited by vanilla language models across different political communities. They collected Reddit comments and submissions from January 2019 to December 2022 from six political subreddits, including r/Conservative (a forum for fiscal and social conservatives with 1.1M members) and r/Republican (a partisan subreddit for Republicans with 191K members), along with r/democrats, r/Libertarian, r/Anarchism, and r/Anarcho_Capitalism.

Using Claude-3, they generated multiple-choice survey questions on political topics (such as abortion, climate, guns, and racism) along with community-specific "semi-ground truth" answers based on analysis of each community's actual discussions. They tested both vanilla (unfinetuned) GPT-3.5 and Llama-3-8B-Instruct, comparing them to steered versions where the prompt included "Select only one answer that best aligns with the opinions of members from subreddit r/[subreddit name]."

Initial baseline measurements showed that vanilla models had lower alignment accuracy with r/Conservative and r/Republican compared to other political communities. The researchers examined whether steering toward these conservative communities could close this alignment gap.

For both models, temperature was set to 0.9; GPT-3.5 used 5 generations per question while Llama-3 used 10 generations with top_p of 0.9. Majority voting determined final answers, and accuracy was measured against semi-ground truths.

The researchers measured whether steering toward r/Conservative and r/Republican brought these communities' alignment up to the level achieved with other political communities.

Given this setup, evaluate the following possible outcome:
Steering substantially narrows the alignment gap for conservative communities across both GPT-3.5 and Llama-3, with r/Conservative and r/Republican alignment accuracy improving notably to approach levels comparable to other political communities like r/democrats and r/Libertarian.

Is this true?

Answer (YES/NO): NO